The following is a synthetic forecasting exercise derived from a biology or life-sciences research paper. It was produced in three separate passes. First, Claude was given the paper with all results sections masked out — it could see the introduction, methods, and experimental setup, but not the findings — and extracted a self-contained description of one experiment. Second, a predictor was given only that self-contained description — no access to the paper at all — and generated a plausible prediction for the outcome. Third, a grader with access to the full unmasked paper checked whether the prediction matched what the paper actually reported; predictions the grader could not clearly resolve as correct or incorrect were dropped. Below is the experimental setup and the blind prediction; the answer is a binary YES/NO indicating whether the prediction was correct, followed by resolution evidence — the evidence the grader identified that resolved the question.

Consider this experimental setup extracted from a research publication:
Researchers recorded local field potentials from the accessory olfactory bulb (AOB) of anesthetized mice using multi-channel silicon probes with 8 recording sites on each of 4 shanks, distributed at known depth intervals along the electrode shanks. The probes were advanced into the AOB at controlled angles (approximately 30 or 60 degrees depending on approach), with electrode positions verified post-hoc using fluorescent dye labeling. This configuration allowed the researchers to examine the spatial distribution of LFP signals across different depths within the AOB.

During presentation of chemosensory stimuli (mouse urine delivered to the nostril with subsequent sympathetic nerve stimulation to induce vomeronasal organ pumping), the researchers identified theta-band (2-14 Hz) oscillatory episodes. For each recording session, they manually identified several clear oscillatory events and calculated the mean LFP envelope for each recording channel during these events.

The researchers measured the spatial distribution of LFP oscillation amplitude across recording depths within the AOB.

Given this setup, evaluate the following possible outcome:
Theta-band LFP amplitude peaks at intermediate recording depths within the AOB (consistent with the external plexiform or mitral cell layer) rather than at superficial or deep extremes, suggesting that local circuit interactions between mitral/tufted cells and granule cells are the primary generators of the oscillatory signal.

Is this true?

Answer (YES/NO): YES